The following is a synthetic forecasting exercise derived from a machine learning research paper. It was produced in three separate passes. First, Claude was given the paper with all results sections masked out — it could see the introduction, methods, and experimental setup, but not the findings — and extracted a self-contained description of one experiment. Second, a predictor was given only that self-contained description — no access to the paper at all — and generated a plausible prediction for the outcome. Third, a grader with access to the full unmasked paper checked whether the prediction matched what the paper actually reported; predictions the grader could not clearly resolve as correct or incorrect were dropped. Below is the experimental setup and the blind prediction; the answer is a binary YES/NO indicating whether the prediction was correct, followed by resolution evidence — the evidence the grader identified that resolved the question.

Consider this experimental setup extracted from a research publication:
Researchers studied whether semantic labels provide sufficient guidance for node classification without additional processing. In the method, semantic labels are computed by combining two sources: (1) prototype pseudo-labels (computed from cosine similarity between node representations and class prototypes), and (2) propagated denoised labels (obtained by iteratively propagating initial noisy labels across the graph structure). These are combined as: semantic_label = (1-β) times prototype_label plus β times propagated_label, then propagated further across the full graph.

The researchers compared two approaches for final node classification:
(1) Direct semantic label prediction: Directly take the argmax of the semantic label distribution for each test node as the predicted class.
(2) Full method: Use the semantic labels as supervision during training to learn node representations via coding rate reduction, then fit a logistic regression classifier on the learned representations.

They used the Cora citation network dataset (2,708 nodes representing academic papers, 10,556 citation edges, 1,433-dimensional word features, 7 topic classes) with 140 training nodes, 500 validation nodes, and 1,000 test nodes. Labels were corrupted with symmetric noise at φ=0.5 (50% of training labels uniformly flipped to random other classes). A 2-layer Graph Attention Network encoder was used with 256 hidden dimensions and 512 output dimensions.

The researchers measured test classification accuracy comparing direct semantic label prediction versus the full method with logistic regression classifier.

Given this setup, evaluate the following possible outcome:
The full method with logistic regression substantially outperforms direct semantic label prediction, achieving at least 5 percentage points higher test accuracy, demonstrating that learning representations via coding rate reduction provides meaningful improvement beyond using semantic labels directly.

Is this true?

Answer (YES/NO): NO